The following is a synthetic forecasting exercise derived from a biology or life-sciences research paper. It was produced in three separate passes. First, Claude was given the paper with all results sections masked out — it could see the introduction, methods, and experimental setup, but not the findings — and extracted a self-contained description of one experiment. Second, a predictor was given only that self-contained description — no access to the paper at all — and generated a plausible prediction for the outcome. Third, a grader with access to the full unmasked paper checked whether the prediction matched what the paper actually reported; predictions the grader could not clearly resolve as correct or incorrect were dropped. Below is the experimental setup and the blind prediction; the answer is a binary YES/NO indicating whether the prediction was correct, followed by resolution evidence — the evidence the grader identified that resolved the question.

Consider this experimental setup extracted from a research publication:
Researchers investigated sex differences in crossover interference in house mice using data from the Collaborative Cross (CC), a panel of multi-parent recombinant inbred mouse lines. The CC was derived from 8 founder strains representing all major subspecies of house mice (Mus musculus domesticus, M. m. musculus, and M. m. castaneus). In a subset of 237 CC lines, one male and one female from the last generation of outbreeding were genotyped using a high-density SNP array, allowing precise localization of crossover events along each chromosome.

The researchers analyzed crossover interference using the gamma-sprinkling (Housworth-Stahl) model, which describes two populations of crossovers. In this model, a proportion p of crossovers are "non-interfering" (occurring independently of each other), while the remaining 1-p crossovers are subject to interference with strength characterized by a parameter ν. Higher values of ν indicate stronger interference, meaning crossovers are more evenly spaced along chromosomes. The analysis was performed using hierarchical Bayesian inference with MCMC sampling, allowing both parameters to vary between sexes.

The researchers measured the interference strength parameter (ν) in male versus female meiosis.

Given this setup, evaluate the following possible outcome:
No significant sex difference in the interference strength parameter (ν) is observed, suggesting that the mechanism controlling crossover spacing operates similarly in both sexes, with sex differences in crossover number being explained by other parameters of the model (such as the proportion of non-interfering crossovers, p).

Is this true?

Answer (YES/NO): NO